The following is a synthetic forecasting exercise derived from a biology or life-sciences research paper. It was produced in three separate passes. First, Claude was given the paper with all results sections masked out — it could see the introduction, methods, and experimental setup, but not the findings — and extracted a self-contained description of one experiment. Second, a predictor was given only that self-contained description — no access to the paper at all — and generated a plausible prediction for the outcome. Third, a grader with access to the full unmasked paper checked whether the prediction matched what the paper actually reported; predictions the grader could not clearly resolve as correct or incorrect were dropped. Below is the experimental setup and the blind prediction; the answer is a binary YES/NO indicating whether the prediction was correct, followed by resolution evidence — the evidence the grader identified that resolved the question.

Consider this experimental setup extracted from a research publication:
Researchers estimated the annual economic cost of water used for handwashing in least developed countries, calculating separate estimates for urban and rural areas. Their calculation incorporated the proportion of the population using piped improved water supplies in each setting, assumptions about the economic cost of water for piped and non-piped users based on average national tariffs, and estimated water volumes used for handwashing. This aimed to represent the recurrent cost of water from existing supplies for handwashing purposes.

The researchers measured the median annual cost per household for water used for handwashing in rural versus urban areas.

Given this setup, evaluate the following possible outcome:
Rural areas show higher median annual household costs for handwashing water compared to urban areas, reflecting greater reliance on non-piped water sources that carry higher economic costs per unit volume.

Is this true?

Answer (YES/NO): YES